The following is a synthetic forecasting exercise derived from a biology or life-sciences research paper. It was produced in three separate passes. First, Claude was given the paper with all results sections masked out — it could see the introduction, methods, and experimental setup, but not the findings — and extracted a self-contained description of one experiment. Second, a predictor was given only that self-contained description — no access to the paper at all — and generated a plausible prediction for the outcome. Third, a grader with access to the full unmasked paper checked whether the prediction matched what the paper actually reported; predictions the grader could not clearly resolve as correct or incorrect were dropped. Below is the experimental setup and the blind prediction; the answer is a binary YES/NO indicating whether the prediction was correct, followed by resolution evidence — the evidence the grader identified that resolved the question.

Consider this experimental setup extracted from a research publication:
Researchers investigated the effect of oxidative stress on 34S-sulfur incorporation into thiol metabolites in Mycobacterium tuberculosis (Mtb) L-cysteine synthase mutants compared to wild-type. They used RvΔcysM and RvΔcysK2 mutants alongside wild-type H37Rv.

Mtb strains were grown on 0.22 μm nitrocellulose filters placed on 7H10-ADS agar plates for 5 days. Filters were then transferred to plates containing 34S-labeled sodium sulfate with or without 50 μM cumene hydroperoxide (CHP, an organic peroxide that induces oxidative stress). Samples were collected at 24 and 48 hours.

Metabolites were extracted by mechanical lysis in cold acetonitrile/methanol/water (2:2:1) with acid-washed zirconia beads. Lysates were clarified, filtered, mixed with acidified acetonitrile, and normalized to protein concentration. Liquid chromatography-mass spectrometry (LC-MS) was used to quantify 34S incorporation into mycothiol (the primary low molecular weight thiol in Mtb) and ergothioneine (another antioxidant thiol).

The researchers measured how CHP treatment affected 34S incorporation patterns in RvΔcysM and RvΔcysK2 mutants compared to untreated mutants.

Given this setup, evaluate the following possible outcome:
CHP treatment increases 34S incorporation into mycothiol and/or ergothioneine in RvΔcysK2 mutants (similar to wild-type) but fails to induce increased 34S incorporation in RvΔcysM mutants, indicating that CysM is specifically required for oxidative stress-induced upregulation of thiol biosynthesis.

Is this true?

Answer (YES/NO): NO